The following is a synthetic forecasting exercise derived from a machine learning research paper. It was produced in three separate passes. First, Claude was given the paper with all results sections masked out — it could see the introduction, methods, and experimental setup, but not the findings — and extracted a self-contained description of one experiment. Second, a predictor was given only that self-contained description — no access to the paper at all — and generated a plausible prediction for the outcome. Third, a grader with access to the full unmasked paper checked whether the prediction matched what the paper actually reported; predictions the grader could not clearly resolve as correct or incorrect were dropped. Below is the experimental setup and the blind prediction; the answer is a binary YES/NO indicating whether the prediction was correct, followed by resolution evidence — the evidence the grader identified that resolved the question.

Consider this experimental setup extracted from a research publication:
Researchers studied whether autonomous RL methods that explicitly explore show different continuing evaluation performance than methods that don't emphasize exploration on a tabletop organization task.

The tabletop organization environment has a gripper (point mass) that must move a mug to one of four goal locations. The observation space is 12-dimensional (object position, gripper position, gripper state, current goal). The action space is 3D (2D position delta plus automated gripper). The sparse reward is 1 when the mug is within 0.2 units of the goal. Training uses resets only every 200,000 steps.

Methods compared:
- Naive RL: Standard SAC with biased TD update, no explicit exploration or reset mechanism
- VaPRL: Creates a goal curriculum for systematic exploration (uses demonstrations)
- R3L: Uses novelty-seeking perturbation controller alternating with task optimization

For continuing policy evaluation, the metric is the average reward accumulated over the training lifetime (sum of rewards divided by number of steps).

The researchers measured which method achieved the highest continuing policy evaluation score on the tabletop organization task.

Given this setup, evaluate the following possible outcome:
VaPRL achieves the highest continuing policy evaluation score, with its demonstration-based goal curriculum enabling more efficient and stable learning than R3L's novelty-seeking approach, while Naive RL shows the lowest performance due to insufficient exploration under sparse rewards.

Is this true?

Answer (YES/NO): NO